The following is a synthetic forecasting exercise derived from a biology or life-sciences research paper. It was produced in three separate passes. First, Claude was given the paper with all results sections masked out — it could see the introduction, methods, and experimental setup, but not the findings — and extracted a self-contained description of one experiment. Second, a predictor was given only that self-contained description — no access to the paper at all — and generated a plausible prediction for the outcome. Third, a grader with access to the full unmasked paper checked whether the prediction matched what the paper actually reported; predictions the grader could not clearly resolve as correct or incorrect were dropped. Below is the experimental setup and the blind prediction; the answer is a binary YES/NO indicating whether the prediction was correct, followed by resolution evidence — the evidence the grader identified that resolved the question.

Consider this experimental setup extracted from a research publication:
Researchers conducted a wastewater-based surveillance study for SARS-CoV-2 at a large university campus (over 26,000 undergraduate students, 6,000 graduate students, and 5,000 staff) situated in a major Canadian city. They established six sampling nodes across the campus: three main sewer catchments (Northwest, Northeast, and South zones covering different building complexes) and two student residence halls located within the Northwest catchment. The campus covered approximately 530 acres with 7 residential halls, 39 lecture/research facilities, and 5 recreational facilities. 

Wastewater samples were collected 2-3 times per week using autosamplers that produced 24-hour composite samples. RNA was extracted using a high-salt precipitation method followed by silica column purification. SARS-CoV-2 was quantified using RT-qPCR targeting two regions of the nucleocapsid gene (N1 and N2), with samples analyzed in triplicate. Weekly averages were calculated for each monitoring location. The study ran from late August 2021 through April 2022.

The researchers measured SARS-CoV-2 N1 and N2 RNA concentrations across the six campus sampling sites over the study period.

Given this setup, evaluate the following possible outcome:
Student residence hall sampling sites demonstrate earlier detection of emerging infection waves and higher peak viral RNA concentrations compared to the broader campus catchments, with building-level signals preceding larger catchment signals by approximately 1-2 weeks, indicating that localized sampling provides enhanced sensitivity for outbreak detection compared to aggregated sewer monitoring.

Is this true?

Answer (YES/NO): NO